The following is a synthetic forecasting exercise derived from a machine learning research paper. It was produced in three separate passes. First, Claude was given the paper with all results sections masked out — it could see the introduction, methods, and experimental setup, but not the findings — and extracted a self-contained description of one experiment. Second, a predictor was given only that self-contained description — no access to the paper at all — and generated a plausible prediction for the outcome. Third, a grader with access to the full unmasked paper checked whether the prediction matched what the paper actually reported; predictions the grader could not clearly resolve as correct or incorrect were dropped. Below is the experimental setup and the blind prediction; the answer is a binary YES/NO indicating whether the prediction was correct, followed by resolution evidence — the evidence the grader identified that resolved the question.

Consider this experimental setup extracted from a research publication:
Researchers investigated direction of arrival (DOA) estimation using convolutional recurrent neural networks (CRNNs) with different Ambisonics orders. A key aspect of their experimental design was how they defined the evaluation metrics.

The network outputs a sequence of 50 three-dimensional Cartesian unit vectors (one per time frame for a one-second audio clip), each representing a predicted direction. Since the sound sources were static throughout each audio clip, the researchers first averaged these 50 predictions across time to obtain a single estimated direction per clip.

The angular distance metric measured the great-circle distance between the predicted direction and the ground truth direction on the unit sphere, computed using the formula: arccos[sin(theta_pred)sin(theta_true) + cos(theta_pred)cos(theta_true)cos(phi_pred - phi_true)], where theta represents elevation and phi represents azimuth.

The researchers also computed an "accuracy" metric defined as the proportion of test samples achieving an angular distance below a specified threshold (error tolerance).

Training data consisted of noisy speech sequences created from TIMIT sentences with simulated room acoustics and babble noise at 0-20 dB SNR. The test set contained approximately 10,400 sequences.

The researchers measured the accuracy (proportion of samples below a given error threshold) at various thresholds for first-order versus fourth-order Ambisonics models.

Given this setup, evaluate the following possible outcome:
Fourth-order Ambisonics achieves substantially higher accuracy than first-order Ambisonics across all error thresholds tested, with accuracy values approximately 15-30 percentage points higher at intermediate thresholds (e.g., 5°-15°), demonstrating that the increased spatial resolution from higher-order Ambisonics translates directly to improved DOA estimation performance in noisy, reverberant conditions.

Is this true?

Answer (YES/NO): NO